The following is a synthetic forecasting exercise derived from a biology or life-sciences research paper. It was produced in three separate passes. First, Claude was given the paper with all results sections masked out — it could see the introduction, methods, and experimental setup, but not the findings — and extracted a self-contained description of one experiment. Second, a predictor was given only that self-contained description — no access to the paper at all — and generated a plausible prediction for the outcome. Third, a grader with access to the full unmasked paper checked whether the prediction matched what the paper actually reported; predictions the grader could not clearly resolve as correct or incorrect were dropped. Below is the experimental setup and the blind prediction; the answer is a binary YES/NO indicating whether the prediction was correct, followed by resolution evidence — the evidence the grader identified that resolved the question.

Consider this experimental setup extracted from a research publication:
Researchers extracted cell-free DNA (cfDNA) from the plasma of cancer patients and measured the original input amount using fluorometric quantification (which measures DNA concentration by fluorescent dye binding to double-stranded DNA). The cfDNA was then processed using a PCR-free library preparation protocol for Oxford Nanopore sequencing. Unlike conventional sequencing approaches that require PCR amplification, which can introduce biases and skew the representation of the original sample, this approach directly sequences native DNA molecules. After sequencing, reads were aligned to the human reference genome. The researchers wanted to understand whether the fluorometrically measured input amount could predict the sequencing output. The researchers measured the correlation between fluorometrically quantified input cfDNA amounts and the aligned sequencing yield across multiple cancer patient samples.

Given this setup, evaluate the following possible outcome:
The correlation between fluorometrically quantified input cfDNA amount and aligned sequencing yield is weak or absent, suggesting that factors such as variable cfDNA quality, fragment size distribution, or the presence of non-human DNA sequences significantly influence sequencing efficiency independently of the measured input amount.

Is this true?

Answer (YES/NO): NO